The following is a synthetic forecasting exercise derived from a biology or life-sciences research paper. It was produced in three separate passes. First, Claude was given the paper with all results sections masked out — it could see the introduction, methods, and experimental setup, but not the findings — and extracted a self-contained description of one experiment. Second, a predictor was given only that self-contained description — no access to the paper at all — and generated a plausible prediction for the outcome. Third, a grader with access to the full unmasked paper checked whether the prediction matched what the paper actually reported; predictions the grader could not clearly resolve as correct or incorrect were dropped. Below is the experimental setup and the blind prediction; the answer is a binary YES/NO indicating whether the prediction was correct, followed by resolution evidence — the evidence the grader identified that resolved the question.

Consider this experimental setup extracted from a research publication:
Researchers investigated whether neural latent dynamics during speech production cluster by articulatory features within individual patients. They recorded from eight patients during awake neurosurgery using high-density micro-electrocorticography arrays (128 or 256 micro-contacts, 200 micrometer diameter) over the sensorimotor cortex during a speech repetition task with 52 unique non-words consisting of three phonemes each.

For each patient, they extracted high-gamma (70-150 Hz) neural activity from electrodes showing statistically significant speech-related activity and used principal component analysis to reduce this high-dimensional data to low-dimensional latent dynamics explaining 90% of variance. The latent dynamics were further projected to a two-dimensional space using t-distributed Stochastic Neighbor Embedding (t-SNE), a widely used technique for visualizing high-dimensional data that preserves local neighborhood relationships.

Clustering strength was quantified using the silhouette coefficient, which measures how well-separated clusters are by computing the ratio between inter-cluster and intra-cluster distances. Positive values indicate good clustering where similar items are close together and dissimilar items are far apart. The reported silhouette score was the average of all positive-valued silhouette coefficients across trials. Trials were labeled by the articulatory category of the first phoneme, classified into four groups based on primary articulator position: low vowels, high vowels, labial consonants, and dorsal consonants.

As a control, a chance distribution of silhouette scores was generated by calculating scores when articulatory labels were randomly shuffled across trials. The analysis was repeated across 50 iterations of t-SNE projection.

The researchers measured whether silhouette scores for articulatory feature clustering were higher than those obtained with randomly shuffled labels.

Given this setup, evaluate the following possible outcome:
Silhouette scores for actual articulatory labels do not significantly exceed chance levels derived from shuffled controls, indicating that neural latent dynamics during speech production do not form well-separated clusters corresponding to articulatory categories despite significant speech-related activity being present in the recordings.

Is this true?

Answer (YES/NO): NO